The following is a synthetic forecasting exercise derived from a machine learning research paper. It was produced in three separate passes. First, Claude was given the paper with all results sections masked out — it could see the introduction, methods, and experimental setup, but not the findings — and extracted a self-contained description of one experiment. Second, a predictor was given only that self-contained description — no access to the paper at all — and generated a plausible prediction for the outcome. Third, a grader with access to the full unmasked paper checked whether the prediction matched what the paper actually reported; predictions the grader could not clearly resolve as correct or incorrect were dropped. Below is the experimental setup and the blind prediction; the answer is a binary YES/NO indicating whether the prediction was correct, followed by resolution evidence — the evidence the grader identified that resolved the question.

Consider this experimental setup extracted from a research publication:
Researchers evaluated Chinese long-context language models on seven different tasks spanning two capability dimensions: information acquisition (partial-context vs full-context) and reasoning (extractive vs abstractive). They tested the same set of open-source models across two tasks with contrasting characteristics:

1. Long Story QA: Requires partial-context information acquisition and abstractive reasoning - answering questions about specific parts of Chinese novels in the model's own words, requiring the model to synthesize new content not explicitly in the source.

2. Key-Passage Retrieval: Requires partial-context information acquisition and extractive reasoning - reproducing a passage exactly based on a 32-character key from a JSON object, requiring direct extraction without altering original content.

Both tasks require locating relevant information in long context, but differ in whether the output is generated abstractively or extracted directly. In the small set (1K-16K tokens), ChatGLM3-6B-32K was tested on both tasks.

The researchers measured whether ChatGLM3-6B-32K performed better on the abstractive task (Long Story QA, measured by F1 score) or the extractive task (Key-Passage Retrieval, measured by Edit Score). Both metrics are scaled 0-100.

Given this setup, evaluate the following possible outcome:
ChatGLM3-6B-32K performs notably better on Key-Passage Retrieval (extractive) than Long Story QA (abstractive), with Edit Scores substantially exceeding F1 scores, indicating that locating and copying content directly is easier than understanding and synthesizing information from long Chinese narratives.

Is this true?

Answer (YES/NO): NO